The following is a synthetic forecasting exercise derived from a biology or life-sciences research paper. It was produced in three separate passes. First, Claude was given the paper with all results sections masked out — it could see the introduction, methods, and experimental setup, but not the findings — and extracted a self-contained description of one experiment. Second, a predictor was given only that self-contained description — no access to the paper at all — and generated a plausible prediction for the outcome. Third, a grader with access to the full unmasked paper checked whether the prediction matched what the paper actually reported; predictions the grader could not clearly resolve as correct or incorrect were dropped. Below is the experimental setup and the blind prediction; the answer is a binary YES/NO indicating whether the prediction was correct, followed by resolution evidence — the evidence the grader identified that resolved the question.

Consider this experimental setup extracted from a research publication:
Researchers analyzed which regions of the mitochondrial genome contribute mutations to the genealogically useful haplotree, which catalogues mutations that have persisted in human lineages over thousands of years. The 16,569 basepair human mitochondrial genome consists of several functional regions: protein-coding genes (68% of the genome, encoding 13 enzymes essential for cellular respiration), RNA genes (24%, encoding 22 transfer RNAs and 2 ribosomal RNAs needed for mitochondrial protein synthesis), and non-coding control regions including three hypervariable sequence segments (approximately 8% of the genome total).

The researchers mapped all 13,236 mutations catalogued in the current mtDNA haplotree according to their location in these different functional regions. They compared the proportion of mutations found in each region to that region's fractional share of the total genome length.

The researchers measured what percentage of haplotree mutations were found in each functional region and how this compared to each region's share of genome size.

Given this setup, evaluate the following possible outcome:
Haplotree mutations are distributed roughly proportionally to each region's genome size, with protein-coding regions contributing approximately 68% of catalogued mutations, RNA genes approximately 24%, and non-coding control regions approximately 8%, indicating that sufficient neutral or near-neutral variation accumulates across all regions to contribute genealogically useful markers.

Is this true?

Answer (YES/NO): NO